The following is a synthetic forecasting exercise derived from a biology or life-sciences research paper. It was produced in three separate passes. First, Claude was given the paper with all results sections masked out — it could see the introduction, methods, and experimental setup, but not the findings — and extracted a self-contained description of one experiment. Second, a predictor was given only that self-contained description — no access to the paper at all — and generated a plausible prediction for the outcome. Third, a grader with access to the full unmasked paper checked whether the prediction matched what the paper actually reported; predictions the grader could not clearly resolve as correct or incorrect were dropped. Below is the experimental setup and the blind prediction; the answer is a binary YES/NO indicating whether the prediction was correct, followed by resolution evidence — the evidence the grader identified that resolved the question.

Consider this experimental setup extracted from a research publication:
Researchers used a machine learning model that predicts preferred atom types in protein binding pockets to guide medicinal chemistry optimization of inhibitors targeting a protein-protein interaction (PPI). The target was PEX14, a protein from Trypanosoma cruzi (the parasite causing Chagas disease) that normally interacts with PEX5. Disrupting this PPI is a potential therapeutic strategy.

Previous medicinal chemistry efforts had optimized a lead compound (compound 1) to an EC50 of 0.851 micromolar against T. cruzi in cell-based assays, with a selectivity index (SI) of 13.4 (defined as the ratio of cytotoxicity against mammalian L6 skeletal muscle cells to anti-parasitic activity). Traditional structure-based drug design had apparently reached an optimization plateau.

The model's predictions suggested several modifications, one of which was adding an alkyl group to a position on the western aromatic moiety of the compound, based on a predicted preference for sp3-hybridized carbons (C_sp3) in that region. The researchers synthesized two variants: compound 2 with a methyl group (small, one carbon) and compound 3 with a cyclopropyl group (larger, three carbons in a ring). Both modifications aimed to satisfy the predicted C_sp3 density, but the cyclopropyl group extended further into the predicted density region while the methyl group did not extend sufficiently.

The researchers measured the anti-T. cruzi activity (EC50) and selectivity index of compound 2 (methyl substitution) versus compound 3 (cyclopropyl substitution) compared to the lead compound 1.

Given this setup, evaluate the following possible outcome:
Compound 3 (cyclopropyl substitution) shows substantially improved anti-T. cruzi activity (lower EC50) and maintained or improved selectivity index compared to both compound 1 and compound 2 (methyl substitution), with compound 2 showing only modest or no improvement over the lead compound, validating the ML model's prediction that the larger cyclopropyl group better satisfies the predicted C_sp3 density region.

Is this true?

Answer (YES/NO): YES